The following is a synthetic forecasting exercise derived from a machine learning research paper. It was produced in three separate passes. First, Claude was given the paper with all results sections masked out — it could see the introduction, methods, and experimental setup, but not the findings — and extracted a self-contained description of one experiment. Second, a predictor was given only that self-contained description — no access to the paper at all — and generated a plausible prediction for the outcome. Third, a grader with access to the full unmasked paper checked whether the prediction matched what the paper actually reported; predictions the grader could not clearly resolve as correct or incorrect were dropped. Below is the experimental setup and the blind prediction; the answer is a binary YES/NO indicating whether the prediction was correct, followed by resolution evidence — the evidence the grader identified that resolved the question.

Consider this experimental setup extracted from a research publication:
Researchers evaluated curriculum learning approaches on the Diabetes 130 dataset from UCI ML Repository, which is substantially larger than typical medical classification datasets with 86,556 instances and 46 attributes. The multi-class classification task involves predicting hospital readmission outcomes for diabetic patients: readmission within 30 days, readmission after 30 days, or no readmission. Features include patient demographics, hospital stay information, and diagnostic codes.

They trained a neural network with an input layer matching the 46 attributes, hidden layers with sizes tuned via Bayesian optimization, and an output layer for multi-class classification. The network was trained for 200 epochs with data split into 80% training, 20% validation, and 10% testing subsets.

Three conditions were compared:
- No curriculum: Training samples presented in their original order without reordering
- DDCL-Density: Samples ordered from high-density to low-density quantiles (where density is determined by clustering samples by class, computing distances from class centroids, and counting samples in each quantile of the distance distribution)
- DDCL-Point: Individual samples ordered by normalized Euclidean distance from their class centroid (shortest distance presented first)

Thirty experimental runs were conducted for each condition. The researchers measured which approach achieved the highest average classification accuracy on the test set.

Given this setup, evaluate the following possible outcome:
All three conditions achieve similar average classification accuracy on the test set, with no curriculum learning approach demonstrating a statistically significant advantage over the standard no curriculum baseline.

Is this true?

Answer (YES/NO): NO